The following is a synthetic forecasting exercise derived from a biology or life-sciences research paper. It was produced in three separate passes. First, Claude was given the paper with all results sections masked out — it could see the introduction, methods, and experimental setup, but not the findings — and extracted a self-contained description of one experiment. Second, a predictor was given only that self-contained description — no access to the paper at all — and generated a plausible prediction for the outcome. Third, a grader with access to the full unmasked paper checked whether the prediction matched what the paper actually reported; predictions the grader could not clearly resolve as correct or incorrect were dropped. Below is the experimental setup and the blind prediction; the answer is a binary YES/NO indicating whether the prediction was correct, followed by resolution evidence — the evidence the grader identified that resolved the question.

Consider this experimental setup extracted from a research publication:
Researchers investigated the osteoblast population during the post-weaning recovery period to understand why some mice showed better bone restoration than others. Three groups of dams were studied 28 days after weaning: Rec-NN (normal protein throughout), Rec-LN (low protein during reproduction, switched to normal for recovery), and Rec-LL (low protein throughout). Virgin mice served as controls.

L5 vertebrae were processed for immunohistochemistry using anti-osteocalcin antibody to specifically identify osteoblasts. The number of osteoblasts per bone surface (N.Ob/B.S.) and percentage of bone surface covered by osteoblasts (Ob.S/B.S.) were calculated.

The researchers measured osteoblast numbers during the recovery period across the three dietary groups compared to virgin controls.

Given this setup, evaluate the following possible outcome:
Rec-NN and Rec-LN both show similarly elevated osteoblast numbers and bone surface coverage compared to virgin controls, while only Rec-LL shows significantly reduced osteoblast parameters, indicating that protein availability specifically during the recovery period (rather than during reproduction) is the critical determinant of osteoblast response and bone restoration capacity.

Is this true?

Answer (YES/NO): NO